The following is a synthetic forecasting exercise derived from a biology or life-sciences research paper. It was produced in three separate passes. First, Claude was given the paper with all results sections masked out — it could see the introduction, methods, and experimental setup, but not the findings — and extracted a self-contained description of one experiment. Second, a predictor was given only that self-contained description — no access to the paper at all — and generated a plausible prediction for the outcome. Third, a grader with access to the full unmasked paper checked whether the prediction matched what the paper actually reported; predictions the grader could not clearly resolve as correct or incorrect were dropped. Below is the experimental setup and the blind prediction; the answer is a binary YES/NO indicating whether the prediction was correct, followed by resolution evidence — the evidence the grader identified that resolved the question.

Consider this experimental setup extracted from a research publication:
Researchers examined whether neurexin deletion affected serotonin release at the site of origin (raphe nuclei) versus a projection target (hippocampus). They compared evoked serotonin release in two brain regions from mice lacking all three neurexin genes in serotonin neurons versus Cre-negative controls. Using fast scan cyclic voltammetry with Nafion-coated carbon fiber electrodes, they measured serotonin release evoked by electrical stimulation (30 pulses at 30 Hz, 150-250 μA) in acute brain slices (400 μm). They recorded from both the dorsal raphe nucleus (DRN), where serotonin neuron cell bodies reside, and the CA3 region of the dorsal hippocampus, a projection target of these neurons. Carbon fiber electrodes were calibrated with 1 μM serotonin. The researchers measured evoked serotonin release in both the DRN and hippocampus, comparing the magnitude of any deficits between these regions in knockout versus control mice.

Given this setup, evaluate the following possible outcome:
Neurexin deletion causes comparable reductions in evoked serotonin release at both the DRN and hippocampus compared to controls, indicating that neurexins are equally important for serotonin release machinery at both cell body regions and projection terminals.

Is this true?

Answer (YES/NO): YES